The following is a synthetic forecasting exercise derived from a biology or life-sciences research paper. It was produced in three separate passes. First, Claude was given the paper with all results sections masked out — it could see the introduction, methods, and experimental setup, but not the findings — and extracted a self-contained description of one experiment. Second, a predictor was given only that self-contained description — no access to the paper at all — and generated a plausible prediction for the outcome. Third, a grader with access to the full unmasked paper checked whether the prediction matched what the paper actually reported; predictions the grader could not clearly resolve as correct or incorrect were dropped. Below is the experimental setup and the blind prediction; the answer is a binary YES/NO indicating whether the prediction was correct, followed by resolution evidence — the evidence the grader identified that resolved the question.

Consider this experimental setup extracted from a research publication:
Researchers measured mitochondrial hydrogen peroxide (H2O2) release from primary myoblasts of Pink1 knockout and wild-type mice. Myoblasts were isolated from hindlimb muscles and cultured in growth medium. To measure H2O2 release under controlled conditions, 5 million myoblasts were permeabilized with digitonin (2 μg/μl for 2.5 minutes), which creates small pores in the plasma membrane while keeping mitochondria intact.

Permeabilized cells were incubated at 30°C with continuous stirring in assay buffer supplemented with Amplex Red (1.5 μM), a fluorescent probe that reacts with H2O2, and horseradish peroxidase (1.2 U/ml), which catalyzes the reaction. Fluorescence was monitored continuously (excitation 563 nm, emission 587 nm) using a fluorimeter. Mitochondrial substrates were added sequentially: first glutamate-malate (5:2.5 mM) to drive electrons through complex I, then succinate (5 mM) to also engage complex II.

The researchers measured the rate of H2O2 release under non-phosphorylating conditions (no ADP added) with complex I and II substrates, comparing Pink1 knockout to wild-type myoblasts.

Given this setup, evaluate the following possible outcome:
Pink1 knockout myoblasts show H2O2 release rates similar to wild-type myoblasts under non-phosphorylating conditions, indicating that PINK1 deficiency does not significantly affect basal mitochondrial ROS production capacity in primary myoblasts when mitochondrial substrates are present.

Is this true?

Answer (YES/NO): NO